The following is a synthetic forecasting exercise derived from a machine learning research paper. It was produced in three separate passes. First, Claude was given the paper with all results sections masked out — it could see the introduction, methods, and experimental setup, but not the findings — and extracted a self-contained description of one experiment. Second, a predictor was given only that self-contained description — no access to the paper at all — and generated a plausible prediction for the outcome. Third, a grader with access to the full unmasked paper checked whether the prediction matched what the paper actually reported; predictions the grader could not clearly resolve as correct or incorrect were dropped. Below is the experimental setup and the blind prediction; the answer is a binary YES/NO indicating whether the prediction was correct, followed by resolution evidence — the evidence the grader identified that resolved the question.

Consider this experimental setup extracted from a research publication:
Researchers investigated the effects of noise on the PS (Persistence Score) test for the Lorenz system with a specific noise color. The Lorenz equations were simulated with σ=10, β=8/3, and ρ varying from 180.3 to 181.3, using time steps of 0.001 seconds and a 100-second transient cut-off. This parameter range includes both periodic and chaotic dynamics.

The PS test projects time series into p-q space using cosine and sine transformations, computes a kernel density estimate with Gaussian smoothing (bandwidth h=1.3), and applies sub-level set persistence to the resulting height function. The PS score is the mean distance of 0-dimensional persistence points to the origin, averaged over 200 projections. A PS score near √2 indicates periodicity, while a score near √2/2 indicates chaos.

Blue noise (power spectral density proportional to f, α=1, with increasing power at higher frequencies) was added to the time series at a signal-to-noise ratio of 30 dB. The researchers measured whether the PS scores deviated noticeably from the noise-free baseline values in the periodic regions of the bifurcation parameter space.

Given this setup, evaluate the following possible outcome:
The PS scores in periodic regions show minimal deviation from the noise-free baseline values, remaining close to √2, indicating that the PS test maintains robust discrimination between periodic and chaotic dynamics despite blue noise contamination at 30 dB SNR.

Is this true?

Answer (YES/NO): NO